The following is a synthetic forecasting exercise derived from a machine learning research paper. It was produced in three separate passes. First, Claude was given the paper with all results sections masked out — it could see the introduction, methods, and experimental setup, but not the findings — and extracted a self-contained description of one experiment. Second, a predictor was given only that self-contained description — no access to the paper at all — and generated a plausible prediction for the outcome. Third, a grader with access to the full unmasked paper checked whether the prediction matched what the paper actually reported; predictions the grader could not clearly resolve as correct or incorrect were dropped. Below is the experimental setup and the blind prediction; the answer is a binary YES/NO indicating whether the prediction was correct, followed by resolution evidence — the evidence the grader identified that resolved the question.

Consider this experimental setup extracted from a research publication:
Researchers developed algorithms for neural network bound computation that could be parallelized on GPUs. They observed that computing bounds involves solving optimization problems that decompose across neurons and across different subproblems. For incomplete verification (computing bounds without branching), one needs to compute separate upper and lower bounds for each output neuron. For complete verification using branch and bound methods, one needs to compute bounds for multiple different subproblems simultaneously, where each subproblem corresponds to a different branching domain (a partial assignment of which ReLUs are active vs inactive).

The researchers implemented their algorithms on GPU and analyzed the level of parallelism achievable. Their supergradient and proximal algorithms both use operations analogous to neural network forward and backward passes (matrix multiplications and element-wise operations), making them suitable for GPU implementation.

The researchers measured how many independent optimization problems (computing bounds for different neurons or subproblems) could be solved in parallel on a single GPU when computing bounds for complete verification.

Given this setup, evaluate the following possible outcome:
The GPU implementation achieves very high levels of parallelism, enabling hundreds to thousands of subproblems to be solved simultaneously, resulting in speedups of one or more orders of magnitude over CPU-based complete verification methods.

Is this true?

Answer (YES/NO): NO